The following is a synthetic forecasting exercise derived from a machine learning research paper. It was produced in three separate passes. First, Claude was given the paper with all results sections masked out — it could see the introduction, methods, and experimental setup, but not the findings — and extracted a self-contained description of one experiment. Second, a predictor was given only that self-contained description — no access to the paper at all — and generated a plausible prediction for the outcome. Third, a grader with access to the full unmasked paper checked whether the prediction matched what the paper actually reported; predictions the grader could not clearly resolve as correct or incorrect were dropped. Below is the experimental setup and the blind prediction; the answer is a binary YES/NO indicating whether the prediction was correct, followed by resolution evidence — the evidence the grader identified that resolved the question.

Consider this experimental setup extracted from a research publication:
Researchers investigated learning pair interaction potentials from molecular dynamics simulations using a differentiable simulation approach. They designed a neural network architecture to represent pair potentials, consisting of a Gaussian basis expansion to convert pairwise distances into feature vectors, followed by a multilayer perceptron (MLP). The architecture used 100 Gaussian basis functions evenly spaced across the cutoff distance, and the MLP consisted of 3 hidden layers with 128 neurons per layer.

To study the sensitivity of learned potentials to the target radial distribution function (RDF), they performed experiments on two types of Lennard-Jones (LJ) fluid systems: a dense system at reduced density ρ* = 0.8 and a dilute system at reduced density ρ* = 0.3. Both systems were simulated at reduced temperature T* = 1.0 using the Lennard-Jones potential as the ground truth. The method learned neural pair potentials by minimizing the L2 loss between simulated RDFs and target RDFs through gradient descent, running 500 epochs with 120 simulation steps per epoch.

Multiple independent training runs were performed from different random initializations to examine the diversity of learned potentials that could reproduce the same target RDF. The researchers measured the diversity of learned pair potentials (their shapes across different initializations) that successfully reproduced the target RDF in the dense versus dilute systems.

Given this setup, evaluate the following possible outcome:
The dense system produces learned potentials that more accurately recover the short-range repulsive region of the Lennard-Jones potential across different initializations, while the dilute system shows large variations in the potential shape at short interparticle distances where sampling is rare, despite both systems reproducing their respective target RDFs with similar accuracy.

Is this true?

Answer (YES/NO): NO